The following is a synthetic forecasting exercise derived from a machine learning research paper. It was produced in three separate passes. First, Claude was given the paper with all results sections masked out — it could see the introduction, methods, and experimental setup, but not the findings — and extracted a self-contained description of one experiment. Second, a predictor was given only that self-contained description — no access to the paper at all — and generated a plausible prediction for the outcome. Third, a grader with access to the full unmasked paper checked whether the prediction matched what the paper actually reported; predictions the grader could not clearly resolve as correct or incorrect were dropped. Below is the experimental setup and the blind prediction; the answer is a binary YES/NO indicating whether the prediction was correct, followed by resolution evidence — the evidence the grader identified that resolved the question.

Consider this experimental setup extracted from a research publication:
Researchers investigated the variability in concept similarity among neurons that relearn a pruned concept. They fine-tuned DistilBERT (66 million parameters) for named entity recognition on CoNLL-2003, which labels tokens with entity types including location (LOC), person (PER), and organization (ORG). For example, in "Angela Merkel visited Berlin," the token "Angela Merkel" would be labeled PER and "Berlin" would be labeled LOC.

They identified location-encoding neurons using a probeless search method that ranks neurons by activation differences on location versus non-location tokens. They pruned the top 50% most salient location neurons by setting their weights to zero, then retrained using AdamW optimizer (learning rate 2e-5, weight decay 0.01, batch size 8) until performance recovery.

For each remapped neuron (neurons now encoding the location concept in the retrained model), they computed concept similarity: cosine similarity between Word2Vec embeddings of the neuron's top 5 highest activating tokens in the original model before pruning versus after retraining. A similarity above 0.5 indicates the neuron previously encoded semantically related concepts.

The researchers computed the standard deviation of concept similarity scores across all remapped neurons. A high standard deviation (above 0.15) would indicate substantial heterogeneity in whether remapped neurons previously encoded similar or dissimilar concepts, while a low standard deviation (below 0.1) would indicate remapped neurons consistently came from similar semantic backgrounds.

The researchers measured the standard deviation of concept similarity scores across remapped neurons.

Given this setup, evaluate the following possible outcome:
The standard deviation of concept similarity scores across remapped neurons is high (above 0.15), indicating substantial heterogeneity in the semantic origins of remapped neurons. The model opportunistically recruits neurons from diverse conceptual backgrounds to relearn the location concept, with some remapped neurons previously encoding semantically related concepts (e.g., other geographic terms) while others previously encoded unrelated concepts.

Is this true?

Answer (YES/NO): YES